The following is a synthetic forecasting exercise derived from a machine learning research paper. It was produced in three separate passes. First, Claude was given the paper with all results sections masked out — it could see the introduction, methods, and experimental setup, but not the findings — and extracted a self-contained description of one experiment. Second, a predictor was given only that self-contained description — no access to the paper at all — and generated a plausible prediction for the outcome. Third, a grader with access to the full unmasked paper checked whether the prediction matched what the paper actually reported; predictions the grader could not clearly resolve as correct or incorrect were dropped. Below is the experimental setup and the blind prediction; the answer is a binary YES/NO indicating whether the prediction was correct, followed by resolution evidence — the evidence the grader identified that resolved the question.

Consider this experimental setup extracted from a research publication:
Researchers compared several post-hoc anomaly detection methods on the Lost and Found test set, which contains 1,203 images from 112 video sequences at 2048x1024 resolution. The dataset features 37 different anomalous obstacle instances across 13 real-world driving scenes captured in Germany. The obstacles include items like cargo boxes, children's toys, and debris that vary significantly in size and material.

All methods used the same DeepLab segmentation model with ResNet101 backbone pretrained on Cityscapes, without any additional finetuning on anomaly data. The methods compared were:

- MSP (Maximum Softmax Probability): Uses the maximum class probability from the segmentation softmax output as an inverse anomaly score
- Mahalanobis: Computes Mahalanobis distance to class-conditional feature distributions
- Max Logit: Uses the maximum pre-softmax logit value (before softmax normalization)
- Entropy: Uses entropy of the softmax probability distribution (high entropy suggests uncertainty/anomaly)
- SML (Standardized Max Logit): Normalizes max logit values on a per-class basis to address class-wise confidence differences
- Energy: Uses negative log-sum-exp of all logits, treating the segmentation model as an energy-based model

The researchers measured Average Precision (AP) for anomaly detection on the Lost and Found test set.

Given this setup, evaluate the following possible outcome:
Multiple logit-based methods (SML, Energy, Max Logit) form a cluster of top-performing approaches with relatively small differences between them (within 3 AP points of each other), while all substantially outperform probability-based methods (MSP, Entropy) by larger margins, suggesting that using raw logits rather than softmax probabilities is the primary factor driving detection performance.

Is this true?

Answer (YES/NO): NO